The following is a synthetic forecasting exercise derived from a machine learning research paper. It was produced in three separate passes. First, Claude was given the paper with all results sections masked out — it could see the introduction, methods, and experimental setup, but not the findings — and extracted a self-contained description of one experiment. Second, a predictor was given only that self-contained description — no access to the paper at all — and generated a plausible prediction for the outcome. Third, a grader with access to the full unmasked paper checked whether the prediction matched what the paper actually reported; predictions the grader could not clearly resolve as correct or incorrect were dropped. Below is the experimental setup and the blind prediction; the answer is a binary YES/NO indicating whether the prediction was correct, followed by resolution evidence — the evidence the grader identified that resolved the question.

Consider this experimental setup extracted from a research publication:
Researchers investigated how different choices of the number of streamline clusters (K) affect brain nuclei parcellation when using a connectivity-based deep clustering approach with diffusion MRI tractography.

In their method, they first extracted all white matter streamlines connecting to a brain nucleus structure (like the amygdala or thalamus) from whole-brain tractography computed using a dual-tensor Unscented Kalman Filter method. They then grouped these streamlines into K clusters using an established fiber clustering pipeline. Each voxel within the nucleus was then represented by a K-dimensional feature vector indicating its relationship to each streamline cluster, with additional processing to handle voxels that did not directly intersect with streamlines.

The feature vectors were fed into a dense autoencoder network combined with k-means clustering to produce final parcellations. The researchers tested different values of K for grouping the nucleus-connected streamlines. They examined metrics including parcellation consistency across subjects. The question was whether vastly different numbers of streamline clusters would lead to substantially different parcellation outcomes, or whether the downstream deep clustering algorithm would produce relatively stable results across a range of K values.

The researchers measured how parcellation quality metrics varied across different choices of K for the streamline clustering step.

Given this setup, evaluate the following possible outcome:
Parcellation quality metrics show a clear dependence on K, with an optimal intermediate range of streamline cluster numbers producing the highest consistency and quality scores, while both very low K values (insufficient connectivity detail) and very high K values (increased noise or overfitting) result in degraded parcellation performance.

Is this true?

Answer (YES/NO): YES